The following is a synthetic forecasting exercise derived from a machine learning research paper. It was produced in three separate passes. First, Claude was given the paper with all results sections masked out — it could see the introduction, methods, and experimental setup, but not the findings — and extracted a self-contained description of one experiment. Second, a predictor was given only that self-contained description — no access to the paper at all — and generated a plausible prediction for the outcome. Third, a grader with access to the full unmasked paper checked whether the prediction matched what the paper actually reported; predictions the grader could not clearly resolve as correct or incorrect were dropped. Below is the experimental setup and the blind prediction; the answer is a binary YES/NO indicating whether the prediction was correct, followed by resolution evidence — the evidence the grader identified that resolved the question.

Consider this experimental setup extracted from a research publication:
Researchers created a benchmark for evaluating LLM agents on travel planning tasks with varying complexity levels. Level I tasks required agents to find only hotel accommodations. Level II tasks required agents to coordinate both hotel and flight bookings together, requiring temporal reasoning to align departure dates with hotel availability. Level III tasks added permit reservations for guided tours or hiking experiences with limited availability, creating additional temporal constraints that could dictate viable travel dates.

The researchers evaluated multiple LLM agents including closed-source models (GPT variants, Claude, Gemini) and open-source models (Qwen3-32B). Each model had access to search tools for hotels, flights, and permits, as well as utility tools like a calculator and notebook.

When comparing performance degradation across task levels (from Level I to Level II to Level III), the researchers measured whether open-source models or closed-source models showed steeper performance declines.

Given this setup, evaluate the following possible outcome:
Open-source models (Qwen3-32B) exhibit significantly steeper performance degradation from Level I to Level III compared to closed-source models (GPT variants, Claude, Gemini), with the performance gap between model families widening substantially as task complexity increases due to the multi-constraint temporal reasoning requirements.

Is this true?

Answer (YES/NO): YES